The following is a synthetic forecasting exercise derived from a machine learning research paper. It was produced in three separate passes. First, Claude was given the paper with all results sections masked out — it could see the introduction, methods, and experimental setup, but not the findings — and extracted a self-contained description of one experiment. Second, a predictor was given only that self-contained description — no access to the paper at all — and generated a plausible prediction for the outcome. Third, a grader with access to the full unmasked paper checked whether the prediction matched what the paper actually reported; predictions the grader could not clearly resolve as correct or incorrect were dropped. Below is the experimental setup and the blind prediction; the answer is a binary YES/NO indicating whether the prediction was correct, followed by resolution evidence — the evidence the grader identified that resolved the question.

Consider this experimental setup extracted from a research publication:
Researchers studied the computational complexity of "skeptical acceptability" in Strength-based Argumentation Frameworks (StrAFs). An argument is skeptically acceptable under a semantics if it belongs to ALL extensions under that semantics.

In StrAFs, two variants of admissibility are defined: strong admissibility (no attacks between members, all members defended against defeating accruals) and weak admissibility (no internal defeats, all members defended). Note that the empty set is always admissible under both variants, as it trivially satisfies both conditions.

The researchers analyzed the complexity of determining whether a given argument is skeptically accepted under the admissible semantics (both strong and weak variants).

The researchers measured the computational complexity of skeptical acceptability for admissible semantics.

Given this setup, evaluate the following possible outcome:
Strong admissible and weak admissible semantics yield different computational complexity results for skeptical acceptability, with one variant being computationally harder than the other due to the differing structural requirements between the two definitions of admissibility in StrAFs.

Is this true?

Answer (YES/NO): NO